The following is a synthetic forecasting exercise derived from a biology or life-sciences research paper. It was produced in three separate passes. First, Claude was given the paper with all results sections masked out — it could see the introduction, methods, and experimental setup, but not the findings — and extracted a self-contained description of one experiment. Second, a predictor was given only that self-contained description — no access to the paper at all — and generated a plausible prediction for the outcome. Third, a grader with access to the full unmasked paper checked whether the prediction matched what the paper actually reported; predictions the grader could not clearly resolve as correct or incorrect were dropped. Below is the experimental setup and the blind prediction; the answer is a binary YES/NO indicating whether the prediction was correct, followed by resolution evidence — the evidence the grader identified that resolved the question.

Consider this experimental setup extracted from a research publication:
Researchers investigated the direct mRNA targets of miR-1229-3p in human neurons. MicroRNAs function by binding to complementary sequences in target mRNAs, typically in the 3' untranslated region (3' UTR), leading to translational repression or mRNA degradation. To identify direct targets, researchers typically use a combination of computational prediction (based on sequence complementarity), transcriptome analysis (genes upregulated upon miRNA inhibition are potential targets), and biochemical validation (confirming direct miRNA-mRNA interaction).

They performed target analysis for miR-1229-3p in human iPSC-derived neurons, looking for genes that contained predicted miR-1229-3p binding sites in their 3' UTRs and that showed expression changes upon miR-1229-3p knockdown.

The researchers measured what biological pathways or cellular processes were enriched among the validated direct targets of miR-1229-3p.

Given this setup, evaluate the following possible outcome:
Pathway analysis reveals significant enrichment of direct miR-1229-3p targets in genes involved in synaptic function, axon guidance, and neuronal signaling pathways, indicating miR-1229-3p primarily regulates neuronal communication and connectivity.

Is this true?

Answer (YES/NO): NO